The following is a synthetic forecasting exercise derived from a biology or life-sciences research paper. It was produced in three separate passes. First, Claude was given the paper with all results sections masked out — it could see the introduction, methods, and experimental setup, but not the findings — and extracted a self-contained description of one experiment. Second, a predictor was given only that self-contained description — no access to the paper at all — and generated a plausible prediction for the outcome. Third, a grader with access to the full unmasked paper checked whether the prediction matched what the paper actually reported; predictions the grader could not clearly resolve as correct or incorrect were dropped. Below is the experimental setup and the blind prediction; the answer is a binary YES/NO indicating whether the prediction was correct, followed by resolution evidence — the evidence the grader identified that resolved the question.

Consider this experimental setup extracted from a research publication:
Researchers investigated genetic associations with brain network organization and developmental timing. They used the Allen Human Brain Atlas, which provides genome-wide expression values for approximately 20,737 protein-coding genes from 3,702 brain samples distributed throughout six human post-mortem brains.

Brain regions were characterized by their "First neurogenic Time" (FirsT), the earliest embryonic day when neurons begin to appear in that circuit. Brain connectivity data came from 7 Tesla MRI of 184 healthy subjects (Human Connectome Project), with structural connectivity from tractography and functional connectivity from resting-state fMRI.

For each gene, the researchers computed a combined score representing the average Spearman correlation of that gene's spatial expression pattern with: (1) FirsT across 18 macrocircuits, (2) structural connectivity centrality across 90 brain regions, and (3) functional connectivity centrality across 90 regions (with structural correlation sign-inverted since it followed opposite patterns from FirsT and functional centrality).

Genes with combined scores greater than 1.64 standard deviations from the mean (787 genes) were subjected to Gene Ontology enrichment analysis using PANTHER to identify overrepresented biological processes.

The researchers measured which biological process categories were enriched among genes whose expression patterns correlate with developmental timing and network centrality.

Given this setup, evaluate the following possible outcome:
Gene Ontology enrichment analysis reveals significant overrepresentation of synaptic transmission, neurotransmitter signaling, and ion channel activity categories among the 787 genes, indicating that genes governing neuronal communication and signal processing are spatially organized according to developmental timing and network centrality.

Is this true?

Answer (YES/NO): YES